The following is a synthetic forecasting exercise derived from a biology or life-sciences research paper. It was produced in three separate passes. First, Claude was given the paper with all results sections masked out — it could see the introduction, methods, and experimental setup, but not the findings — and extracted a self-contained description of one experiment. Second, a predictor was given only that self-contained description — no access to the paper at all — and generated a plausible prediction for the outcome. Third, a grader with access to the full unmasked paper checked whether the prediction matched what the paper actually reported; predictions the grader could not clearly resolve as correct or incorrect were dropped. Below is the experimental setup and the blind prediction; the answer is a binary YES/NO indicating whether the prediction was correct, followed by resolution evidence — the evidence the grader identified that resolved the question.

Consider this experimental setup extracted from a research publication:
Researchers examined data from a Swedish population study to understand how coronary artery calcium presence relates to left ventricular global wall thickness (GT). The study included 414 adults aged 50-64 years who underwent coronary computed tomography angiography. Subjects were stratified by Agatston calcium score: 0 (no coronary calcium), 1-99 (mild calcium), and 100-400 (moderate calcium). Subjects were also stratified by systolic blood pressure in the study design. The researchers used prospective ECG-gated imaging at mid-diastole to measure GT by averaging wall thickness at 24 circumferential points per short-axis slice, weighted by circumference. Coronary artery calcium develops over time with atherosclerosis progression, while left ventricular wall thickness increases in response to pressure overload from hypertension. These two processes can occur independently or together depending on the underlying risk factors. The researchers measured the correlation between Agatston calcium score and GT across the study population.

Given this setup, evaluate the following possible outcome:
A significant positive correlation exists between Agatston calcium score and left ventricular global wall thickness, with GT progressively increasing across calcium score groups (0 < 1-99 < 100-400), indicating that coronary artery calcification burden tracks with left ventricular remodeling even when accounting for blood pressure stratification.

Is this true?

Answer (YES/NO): NO